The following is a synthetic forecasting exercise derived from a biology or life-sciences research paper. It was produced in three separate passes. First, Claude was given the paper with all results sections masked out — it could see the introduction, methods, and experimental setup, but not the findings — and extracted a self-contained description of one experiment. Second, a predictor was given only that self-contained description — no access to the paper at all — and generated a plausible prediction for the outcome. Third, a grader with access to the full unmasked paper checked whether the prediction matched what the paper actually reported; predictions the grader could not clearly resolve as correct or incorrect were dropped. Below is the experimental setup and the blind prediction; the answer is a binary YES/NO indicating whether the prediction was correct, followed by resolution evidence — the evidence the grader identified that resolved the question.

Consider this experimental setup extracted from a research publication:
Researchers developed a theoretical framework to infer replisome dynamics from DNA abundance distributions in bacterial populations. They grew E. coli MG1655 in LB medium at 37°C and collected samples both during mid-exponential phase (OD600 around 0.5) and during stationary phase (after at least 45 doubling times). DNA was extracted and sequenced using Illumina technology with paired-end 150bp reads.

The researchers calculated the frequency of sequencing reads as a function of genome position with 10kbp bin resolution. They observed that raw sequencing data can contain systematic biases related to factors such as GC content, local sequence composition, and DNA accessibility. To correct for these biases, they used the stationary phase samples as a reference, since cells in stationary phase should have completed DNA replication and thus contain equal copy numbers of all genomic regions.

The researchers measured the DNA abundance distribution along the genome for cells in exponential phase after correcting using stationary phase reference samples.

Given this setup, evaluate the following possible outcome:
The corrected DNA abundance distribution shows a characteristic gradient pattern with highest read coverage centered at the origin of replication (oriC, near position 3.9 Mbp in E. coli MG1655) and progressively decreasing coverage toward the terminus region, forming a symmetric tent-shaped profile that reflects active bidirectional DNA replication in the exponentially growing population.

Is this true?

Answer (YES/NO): YES